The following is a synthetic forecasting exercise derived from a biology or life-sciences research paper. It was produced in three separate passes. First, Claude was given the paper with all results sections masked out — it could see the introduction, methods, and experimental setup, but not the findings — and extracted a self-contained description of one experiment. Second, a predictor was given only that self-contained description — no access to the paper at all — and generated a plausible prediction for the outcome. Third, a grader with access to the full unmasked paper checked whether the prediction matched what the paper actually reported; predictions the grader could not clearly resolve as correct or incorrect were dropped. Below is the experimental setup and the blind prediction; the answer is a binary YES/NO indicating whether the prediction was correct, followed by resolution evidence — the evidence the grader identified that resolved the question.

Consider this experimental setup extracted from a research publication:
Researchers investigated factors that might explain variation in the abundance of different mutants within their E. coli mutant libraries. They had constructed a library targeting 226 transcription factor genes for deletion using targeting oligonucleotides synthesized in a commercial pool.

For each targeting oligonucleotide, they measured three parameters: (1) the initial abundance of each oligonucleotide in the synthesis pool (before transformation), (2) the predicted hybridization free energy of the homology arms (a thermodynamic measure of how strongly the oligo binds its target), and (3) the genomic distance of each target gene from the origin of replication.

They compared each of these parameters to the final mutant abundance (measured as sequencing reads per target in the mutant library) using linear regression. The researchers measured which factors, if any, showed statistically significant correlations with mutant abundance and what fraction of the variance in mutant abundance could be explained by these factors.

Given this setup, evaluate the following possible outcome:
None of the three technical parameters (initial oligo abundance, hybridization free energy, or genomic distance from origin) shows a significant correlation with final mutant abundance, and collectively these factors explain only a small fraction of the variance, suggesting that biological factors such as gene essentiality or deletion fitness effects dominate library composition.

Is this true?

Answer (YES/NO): NO